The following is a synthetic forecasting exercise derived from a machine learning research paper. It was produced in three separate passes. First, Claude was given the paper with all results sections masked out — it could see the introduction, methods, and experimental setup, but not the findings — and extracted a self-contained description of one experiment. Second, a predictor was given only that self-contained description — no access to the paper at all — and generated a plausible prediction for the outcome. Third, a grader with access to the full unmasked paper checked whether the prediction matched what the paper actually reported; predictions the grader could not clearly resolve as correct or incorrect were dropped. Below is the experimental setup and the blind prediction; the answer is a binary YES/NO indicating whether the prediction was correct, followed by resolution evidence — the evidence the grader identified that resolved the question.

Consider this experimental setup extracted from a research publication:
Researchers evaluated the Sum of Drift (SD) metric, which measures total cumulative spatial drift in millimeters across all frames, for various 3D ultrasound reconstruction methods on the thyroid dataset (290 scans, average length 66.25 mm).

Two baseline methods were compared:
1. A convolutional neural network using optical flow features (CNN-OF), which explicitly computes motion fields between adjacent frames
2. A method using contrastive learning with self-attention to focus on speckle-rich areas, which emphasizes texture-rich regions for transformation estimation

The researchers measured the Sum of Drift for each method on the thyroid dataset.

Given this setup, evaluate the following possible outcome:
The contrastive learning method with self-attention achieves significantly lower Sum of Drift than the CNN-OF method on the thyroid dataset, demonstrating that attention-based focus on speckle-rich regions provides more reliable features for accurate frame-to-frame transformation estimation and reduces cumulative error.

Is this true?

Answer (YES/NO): YES